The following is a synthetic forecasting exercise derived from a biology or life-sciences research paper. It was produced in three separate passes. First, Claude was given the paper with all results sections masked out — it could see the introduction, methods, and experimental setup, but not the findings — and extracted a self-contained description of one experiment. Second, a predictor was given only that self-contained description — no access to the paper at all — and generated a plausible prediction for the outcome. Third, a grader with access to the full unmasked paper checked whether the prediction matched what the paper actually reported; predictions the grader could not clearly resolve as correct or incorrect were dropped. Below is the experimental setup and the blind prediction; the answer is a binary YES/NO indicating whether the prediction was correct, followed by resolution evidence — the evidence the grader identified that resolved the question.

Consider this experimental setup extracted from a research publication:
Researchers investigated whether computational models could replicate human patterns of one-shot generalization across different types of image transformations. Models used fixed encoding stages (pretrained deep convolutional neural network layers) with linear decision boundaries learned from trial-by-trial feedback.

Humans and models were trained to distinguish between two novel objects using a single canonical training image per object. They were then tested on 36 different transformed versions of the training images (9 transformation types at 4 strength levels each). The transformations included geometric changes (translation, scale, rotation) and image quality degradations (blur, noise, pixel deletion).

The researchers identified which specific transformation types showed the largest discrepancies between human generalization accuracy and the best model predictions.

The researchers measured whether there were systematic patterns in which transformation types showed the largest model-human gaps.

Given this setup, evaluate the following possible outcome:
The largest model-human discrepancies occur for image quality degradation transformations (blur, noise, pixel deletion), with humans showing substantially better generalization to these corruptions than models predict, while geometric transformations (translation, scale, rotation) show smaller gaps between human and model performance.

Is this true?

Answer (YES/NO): NO